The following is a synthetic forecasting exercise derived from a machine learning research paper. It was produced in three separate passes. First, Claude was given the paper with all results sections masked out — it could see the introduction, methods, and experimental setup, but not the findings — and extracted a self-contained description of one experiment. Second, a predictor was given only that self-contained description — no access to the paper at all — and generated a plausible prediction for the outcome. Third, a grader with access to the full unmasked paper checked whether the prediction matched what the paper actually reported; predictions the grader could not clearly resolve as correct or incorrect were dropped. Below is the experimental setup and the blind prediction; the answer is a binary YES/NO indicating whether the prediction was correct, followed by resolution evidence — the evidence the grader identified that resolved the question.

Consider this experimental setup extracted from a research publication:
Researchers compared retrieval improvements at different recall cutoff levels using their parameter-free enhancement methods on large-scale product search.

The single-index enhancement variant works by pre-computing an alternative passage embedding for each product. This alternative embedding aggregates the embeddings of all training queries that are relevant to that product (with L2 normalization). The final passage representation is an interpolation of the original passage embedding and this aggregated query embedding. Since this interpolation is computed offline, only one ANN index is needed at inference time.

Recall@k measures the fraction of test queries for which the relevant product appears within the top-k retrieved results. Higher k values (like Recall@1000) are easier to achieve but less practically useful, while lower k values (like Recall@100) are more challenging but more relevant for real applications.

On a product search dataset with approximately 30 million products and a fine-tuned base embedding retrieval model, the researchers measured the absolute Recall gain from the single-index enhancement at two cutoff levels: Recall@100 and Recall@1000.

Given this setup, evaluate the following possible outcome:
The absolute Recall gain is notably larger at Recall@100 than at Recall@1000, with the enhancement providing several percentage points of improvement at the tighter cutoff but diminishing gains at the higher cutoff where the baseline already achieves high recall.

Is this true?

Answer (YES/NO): NO